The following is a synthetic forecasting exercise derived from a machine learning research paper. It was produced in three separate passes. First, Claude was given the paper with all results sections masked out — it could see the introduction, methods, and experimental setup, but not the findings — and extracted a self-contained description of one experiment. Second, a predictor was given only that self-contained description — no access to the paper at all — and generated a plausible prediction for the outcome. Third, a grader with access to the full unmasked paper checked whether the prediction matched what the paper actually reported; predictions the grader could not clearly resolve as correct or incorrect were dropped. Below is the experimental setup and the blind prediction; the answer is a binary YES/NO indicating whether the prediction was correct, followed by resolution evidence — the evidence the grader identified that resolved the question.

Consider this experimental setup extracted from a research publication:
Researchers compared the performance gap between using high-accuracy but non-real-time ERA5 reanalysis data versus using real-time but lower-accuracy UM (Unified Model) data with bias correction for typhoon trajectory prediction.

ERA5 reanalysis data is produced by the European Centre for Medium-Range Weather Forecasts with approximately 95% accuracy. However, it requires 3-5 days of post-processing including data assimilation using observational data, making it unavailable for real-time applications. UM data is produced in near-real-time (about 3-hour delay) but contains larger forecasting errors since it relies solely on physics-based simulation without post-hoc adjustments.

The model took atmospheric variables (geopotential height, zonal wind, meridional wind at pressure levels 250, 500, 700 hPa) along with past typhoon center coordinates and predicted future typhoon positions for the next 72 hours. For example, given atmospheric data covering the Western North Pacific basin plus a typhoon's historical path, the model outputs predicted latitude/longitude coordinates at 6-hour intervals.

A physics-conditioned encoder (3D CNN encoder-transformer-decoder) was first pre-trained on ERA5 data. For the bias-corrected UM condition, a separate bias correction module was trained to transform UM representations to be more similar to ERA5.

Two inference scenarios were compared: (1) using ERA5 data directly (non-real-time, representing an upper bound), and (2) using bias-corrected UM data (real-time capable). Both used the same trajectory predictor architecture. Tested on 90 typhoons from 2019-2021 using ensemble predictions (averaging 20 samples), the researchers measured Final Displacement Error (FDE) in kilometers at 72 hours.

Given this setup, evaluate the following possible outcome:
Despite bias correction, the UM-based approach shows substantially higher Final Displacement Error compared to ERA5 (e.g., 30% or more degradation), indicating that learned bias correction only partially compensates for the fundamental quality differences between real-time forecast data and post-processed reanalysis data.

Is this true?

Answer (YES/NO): YES